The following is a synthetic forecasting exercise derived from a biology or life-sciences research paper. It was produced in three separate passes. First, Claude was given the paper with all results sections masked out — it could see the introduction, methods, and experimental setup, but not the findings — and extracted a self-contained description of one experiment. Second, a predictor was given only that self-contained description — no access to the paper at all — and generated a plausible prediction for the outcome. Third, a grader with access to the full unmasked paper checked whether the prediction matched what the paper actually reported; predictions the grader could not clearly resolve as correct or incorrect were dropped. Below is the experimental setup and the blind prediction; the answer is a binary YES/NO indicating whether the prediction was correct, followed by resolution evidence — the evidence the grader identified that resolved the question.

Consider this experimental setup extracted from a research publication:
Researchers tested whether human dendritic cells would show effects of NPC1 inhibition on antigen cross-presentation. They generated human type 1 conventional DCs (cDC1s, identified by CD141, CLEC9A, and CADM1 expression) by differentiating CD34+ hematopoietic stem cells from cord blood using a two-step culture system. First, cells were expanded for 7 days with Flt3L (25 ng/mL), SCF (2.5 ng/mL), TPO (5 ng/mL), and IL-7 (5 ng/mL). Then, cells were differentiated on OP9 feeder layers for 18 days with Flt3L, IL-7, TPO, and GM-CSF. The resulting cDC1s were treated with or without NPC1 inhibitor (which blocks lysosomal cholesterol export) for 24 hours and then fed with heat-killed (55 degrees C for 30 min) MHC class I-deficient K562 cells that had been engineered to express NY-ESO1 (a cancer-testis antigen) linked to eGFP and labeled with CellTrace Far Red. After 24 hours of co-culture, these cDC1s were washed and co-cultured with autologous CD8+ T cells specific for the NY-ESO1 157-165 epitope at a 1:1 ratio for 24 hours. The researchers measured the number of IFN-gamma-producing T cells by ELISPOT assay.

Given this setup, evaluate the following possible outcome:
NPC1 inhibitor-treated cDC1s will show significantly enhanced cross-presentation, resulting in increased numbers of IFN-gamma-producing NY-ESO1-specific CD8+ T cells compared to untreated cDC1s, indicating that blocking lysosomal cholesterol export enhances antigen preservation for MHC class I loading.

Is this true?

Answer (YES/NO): NO